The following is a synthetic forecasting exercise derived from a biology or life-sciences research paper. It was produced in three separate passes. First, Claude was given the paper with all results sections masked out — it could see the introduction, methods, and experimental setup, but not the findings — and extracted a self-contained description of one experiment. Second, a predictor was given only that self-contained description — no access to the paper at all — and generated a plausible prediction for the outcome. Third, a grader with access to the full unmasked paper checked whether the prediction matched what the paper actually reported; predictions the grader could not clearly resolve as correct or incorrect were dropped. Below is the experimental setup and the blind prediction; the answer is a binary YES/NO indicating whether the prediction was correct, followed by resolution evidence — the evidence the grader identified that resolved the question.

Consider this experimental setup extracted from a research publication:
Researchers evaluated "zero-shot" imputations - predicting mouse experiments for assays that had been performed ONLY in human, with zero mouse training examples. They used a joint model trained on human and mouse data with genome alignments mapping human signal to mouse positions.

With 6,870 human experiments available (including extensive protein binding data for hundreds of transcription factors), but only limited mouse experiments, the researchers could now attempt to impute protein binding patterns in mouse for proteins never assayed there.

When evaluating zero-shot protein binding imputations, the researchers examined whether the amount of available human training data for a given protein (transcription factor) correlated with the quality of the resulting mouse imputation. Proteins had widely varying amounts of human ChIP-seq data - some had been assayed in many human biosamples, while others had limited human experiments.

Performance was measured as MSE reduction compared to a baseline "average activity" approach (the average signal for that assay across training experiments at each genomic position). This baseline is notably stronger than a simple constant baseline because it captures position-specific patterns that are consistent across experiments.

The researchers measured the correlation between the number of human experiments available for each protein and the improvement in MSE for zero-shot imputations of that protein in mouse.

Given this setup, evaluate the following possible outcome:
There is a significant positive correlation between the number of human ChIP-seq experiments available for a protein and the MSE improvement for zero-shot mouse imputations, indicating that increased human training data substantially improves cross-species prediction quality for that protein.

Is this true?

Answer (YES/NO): NO